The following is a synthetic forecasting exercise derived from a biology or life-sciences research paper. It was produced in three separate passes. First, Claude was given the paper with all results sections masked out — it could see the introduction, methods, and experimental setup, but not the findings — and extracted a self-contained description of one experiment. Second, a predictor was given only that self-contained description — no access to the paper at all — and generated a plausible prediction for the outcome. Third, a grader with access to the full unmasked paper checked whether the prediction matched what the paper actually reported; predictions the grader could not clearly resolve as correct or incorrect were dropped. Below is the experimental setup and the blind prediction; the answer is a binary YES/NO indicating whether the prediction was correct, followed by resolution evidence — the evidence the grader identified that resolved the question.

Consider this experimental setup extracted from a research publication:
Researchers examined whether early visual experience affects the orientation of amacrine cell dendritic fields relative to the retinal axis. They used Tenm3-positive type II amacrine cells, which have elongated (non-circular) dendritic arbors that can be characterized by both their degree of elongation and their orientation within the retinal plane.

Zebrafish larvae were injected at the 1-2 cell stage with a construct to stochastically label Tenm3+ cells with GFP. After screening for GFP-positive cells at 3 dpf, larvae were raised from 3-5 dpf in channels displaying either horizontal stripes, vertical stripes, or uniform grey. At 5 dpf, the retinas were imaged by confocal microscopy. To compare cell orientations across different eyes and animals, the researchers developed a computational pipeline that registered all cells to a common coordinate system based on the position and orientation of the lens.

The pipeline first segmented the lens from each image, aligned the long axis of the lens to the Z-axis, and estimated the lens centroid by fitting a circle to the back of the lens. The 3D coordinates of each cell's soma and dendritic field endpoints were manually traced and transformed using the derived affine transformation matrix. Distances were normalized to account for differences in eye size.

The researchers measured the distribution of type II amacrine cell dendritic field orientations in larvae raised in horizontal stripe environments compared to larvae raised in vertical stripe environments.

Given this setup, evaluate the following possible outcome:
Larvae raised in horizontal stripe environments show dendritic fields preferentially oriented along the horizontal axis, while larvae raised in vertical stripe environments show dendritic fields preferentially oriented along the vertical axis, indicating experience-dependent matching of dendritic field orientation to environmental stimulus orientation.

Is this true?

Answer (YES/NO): NO